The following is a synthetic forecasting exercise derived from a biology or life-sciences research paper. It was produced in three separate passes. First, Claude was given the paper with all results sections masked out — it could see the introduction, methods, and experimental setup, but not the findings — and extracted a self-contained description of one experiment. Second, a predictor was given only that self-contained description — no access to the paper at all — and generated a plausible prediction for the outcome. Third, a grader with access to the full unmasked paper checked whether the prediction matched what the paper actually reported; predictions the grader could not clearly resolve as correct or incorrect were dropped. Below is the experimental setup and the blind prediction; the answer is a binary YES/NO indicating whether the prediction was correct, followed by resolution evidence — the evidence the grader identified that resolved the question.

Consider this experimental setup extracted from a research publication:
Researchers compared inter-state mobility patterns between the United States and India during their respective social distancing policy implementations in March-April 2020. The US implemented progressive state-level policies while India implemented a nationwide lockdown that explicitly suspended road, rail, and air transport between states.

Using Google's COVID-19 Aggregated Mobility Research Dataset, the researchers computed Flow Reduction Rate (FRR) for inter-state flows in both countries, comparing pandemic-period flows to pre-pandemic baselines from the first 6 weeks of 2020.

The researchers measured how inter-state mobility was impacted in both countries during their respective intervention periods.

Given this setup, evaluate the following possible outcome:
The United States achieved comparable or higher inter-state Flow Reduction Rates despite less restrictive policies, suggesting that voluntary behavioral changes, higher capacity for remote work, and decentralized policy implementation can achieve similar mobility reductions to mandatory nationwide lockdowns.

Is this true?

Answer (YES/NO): NO